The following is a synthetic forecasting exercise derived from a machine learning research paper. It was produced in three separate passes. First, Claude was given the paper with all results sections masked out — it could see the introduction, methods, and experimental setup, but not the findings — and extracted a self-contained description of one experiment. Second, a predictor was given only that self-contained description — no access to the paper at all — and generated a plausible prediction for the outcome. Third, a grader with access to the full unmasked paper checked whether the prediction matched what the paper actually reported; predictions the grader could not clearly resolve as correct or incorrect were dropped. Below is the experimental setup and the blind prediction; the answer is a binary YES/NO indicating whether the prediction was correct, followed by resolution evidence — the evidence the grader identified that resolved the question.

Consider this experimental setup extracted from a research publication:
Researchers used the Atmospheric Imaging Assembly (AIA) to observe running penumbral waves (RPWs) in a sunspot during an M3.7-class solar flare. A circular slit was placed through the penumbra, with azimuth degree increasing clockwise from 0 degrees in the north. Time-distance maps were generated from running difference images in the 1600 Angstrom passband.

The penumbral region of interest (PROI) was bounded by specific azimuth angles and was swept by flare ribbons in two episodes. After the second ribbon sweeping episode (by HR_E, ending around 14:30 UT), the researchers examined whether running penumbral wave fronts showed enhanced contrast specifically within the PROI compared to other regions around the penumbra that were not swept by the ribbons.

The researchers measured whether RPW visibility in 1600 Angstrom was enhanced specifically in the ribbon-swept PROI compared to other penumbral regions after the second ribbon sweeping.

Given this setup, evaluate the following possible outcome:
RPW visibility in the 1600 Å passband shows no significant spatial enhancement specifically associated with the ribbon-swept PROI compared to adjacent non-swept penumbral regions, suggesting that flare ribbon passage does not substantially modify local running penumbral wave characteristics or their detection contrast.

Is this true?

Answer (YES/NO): NO